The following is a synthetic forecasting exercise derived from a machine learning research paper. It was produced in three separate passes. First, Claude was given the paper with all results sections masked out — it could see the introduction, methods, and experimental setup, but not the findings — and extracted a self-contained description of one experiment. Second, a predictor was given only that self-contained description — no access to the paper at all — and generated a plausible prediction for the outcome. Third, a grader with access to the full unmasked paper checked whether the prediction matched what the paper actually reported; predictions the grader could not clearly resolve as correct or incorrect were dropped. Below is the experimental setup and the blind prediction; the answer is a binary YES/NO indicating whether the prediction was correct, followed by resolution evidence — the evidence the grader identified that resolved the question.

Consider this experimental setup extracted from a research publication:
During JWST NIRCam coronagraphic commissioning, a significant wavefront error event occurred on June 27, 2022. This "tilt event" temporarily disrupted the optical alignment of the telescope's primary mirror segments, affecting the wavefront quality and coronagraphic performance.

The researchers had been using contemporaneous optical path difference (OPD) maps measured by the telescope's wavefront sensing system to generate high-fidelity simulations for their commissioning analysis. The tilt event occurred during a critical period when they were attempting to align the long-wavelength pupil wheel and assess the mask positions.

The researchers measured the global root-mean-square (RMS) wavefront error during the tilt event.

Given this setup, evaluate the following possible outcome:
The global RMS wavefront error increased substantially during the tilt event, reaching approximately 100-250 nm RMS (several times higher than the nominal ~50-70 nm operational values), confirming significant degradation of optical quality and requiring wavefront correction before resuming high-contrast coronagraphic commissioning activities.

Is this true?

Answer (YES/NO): NO